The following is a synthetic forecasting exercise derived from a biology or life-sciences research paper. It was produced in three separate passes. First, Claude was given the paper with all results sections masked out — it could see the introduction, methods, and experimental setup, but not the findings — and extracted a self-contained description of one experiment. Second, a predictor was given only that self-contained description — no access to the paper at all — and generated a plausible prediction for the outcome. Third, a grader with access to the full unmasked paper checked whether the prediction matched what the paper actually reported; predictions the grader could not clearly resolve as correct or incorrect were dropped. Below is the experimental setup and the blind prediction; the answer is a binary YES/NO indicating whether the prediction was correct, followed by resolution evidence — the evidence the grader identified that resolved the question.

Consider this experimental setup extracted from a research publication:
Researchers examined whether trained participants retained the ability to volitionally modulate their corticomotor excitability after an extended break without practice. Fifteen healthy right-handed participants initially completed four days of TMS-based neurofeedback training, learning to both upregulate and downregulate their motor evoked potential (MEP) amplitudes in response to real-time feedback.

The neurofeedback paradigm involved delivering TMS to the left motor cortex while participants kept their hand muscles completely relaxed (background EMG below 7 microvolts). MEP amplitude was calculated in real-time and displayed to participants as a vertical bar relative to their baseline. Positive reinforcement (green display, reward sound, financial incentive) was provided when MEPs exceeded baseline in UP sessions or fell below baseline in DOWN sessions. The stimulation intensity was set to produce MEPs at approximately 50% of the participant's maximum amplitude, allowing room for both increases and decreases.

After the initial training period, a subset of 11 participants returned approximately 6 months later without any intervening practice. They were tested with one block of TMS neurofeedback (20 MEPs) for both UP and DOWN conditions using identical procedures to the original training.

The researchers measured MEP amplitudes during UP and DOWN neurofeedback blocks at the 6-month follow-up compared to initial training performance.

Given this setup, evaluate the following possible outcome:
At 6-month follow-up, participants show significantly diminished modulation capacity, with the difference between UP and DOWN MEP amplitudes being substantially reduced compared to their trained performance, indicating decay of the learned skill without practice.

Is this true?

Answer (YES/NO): NO